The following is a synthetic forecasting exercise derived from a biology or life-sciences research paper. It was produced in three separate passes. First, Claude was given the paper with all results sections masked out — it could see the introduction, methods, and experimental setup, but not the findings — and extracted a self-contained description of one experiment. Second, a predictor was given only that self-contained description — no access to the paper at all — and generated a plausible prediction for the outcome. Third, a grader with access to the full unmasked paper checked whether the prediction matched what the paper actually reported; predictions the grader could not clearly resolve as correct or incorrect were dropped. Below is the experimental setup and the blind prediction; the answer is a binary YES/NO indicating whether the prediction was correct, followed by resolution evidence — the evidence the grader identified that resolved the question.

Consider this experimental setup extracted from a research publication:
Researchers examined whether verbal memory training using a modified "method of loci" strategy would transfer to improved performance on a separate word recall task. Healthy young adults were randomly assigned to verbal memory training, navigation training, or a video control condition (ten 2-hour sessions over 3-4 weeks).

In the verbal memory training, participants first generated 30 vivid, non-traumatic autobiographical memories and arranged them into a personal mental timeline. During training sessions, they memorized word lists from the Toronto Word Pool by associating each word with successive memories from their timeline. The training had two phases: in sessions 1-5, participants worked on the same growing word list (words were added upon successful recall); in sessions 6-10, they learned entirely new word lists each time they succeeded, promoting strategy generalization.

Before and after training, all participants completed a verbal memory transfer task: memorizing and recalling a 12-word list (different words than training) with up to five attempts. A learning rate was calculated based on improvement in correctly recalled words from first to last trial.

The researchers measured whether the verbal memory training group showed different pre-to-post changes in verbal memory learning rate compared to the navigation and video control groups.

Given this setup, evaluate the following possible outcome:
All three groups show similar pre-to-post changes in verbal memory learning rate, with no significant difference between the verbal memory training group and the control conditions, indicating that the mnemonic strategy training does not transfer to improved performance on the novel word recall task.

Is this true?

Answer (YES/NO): NO